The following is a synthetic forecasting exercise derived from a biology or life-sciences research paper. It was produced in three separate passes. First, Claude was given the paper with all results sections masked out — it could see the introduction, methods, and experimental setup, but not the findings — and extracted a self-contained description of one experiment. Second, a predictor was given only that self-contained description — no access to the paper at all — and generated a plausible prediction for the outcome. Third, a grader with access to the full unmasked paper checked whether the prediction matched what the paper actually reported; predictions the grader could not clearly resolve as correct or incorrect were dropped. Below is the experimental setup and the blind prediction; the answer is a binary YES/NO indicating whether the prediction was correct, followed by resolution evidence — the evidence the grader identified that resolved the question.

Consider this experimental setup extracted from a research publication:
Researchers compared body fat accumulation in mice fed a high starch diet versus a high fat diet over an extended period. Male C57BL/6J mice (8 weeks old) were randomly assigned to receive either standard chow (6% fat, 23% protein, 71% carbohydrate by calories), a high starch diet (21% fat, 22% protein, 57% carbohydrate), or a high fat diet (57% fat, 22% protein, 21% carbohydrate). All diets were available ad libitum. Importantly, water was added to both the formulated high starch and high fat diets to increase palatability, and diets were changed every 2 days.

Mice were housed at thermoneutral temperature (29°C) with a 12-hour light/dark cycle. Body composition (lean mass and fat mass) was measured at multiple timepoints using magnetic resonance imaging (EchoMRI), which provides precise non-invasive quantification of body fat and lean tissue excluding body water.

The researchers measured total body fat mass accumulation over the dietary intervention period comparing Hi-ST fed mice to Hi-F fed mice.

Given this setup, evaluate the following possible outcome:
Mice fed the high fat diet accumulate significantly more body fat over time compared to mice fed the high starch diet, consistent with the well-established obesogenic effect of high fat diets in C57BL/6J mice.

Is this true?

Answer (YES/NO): NO